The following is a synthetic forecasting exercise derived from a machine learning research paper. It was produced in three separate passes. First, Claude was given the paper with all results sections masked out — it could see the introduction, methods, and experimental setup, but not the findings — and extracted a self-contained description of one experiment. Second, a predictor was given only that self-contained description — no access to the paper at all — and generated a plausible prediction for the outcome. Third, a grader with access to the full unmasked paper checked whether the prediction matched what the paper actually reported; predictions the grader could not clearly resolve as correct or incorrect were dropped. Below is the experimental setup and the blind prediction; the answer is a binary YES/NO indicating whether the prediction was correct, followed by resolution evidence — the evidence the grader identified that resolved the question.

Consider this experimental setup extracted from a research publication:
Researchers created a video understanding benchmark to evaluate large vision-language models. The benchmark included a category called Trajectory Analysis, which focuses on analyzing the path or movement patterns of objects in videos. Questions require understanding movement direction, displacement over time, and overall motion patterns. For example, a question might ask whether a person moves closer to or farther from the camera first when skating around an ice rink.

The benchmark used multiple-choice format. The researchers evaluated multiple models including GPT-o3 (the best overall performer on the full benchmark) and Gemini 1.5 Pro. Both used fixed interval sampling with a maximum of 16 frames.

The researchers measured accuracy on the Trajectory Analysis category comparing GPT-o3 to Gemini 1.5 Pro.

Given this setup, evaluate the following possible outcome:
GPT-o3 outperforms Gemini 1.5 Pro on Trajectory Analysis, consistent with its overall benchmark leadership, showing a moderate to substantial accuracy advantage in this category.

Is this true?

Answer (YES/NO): NO